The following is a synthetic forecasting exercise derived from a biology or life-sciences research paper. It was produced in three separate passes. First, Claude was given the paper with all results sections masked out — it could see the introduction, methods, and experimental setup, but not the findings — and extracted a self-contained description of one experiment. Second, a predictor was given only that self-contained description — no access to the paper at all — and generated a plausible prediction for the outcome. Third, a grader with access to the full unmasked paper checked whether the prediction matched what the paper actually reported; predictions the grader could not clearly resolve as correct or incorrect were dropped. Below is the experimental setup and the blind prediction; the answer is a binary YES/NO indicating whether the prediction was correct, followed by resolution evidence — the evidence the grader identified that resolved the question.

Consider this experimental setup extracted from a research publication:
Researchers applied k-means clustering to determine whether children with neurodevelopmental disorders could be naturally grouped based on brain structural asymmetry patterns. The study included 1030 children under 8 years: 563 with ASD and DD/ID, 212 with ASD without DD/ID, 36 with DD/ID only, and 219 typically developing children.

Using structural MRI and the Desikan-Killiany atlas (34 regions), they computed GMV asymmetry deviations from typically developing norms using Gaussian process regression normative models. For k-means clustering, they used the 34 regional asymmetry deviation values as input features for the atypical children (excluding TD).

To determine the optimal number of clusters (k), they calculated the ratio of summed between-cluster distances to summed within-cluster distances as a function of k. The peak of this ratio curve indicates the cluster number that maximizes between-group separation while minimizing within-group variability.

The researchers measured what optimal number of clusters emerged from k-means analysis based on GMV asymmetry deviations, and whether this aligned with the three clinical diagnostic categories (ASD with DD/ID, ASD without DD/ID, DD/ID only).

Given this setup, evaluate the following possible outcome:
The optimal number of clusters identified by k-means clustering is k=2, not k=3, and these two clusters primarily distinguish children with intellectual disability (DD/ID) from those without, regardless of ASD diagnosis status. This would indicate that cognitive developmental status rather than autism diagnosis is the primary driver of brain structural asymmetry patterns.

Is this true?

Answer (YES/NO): NO